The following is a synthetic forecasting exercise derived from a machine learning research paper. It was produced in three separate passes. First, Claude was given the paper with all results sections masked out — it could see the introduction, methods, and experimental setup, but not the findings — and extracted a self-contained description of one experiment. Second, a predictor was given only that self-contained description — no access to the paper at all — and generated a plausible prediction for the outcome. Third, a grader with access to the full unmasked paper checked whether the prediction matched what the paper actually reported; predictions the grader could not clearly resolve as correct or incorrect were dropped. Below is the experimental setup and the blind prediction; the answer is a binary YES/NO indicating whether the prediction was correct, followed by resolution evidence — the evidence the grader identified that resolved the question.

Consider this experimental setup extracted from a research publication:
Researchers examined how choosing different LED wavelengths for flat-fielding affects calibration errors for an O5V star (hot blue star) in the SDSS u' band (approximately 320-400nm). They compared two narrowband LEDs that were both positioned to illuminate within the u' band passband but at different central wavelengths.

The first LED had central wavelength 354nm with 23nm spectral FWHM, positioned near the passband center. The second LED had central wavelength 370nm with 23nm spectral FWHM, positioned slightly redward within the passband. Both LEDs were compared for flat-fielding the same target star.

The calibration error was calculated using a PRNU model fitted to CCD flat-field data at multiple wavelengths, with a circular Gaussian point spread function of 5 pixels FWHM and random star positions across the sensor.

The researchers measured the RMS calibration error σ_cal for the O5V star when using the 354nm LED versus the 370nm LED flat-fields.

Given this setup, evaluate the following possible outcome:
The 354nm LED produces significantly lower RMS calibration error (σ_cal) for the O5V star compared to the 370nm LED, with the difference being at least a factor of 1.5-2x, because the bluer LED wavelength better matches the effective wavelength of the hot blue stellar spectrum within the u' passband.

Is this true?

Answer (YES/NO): NO